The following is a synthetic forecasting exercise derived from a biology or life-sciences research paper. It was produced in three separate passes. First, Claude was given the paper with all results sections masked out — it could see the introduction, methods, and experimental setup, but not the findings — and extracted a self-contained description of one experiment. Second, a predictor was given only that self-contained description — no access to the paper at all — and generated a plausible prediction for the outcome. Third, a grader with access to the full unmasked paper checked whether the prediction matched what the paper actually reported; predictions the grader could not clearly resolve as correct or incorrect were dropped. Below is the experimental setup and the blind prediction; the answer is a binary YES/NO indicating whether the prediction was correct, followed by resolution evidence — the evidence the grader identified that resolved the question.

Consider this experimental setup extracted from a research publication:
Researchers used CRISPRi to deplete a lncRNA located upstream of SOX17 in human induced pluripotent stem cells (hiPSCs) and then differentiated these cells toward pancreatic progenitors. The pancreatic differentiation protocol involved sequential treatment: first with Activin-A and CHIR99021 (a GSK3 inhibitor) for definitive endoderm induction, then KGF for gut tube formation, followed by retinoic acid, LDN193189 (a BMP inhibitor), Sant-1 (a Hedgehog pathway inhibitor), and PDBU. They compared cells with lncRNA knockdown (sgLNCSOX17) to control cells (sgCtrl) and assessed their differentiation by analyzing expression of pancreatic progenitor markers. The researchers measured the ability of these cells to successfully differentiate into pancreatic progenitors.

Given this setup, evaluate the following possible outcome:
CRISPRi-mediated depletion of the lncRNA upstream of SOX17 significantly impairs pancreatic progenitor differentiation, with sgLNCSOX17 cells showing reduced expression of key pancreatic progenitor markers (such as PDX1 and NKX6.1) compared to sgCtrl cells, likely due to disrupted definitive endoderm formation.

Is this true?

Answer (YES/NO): YES